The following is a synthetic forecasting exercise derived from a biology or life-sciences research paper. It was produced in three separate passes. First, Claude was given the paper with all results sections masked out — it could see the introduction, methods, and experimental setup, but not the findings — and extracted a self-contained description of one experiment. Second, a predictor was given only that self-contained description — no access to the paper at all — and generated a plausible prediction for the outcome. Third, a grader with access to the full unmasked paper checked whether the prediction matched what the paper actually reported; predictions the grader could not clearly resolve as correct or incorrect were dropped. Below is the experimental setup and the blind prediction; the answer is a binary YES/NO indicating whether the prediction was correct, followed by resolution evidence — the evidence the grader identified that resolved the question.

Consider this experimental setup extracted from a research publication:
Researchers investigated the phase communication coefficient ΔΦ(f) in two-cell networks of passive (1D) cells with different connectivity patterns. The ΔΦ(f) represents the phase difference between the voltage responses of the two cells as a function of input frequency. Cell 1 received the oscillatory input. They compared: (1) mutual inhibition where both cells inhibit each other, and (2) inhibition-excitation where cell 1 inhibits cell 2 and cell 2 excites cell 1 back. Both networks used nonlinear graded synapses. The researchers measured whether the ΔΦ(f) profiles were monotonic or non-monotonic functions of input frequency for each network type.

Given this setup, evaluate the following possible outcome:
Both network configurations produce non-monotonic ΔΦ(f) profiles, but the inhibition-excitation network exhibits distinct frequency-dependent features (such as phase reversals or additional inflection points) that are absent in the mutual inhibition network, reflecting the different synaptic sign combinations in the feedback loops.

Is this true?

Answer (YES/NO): NO